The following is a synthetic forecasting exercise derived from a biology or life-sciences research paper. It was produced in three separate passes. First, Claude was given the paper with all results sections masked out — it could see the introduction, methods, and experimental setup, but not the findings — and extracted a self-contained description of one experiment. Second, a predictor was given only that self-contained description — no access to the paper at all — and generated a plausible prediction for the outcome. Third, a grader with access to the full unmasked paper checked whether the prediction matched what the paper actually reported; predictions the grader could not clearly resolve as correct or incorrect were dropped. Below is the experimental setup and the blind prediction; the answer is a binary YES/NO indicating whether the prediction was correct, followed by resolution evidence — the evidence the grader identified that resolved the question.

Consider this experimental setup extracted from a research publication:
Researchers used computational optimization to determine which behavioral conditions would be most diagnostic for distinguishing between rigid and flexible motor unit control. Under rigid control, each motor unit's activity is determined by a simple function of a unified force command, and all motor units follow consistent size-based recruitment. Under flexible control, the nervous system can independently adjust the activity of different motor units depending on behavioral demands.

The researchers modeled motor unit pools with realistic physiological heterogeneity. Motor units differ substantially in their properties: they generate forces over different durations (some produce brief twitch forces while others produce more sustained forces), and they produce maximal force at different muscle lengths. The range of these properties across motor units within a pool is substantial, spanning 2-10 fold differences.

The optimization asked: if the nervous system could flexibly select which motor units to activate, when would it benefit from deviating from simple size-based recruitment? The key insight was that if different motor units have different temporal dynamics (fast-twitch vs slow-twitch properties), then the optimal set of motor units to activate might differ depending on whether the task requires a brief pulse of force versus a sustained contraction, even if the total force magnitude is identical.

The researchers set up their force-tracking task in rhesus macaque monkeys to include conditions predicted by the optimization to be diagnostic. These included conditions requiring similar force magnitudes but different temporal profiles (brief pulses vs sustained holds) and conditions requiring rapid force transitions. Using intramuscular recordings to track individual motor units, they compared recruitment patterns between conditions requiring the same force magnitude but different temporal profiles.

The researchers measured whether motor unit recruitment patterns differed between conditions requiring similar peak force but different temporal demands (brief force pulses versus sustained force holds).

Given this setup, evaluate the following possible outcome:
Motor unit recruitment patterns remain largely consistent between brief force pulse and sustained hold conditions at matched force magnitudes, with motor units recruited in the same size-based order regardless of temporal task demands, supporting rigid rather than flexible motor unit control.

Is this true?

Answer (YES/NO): NO